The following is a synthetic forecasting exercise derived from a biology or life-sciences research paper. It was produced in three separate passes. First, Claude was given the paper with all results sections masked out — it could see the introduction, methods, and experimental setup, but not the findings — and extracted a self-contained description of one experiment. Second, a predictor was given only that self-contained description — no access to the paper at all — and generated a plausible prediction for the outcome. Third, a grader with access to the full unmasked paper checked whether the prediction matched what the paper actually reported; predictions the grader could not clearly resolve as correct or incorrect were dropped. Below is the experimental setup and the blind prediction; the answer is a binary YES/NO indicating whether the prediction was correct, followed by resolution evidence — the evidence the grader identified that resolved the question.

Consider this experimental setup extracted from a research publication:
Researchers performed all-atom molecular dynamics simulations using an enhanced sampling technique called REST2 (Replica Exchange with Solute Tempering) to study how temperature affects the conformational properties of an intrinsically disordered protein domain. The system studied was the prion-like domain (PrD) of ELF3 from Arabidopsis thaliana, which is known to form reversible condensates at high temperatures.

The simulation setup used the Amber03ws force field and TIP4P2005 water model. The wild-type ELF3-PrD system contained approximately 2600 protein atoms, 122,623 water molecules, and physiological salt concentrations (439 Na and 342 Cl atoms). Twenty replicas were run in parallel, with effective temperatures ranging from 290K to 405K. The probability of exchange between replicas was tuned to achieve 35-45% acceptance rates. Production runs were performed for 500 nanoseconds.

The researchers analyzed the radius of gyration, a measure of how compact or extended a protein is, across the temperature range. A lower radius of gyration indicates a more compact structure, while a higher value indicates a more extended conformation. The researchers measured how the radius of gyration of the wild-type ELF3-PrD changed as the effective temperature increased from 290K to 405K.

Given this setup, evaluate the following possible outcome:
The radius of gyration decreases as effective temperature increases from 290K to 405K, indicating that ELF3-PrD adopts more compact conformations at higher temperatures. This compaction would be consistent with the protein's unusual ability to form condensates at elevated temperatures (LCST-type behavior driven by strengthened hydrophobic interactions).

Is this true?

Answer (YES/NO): NO